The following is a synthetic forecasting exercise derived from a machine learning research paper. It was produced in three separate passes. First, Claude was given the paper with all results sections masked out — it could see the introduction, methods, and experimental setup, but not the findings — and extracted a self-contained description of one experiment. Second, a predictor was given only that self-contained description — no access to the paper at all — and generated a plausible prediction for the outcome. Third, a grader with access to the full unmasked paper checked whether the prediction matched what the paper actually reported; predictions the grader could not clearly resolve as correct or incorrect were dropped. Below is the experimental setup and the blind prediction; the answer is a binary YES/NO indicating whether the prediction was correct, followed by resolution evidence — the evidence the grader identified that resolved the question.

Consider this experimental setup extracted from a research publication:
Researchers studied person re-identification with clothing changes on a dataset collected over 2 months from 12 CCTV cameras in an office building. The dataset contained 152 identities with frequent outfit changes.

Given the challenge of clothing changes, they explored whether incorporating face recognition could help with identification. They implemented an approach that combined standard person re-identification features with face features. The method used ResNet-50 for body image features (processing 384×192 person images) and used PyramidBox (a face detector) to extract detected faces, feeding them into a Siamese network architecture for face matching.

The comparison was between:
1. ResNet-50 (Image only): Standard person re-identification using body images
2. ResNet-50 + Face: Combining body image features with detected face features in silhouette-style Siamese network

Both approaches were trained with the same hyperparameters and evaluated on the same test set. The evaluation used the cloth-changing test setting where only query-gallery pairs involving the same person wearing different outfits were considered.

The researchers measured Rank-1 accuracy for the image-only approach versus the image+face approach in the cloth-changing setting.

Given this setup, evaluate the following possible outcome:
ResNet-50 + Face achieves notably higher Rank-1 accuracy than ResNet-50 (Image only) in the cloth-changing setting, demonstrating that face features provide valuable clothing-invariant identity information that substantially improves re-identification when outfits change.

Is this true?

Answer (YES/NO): NO